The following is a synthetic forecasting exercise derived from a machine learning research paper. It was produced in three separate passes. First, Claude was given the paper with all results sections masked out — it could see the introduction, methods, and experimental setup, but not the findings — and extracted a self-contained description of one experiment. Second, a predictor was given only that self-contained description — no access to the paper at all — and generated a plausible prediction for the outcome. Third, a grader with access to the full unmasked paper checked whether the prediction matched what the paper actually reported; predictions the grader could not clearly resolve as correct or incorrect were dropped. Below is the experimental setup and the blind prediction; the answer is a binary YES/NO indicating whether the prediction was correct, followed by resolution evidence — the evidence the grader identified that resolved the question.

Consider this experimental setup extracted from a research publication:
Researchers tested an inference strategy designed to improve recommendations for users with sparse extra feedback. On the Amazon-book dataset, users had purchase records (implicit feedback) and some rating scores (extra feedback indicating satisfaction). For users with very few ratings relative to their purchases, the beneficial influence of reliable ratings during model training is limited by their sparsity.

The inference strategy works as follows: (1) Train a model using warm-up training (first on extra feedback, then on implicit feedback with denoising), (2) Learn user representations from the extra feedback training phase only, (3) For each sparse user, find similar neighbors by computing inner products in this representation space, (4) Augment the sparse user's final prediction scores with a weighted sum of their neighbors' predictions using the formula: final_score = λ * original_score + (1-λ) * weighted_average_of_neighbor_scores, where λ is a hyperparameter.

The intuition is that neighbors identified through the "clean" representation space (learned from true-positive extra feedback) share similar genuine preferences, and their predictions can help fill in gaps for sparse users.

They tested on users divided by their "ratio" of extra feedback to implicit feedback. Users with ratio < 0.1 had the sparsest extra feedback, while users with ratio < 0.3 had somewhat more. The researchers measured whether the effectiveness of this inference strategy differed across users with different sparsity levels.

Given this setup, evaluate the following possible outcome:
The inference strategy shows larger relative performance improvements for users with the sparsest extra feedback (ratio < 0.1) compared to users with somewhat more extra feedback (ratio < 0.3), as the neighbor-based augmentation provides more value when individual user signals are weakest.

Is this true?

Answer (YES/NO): YES